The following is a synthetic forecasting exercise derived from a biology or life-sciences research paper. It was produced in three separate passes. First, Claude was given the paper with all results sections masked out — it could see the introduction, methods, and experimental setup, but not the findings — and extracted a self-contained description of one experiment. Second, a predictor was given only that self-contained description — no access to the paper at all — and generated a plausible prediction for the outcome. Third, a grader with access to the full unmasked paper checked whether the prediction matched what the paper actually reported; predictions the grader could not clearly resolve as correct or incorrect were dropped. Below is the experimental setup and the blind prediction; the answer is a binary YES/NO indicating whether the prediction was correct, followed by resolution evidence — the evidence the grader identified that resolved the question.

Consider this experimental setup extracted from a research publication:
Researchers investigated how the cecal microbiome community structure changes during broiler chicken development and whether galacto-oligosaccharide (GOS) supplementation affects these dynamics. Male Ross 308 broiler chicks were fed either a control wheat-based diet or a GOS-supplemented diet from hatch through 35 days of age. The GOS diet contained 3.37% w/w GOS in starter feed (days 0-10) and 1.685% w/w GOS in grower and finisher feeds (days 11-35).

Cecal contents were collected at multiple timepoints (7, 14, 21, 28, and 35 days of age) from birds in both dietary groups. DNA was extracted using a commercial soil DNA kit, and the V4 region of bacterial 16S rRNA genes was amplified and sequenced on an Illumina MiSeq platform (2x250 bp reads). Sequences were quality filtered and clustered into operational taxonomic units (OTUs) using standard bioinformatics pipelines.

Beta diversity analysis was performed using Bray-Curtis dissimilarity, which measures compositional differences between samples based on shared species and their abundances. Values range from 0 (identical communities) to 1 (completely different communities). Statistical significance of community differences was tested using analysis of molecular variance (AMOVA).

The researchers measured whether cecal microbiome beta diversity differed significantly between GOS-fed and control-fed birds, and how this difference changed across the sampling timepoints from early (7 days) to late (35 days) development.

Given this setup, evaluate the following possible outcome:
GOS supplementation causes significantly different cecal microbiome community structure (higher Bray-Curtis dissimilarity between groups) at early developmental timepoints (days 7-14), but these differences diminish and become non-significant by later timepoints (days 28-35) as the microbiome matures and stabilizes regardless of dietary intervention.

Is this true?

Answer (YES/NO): NO